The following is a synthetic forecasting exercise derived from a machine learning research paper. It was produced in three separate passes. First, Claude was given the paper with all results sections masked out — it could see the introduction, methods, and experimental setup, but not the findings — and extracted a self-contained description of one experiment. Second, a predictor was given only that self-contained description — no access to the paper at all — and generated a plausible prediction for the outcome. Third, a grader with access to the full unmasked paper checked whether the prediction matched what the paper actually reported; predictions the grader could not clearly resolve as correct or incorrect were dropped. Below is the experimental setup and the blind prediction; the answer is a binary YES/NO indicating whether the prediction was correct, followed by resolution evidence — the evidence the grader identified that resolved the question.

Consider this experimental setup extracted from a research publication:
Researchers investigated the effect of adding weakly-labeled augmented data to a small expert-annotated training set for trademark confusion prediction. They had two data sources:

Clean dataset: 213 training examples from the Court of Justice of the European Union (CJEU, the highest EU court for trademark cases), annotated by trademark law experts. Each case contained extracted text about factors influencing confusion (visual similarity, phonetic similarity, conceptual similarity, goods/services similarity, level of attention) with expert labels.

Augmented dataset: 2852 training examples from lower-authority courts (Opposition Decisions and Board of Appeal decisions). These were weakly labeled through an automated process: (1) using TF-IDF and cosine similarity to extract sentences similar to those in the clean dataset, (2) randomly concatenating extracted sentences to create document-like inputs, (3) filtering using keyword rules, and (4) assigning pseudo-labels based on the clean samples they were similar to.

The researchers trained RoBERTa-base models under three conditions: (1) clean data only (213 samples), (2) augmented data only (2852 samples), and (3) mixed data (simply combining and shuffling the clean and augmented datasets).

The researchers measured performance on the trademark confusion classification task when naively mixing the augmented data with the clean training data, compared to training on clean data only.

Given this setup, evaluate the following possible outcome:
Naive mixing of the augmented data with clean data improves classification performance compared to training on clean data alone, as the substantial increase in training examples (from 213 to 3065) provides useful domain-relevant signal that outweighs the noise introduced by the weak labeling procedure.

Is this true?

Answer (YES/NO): NO